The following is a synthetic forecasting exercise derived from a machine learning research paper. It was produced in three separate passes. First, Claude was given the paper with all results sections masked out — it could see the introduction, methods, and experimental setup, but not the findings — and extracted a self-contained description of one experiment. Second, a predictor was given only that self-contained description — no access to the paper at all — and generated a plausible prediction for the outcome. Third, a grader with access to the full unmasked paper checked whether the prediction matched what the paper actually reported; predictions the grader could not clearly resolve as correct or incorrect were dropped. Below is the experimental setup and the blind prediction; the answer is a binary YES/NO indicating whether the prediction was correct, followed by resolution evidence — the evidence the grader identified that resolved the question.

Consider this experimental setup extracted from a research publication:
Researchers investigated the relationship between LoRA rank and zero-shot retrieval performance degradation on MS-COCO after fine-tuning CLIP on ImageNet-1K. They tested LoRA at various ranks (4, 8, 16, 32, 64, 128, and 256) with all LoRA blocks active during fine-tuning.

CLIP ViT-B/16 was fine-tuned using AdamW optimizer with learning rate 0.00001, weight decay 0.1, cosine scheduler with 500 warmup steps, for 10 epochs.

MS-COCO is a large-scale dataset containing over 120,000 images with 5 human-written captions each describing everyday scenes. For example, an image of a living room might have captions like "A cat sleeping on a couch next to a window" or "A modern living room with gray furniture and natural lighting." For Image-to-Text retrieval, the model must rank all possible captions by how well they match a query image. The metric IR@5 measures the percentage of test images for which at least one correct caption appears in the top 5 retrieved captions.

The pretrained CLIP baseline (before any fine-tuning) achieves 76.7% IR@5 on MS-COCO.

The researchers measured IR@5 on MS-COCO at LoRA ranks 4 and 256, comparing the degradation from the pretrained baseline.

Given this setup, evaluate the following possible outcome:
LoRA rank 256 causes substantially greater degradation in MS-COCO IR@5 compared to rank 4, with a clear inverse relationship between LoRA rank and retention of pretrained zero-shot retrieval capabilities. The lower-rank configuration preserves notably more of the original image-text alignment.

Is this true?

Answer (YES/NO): YES